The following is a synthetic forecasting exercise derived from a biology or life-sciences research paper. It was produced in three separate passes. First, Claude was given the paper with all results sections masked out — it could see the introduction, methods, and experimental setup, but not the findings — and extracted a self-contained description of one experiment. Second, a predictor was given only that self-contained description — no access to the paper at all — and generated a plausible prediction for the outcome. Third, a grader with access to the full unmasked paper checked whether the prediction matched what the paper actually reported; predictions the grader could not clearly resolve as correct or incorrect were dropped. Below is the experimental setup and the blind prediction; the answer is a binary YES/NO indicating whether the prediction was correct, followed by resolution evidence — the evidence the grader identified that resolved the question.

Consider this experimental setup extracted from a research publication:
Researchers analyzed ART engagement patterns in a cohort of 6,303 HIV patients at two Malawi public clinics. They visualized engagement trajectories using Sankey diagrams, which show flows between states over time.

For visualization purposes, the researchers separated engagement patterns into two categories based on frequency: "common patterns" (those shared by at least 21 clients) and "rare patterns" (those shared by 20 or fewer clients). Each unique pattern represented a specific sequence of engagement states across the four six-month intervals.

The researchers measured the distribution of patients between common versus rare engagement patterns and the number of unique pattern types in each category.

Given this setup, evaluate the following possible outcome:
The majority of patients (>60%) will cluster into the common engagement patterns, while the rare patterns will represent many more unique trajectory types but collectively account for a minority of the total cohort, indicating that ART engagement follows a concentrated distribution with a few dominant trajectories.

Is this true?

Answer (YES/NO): YES